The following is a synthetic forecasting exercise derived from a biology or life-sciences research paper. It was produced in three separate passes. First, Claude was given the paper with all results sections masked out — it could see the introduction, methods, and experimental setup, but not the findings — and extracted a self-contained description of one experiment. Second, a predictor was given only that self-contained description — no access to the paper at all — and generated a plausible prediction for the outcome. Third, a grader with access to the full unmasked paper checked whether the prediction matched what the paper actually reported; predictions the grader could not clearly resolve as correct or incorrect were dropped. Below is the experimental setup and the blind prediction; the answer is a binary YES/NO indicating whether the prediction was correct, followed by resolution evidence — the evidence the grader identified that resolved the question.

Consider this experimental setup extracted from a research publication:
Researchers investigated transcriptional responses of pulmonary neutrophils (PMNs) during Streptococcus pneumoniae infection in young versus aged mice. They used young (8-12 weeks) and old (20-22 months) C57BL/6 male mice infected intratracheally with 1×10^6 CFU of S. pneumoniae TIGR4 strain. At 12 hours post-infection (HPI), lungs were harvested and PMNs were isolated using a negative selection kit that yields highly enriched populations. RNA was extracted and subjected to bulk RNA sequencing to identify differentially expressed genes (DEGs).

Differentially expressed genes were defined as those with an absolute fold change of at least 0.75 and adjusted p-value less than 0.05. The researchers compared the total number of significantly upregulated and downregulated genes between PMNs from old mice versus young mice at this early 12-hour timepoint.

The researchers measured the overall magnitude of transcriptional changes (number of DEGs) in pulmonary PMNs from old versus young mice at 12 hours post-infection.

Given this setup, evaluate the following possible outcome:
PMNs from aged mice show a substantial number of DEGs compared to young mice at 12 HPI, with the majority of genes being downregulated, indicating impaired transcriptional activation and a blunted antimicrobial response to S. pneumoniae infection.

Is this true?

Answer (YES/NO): NO